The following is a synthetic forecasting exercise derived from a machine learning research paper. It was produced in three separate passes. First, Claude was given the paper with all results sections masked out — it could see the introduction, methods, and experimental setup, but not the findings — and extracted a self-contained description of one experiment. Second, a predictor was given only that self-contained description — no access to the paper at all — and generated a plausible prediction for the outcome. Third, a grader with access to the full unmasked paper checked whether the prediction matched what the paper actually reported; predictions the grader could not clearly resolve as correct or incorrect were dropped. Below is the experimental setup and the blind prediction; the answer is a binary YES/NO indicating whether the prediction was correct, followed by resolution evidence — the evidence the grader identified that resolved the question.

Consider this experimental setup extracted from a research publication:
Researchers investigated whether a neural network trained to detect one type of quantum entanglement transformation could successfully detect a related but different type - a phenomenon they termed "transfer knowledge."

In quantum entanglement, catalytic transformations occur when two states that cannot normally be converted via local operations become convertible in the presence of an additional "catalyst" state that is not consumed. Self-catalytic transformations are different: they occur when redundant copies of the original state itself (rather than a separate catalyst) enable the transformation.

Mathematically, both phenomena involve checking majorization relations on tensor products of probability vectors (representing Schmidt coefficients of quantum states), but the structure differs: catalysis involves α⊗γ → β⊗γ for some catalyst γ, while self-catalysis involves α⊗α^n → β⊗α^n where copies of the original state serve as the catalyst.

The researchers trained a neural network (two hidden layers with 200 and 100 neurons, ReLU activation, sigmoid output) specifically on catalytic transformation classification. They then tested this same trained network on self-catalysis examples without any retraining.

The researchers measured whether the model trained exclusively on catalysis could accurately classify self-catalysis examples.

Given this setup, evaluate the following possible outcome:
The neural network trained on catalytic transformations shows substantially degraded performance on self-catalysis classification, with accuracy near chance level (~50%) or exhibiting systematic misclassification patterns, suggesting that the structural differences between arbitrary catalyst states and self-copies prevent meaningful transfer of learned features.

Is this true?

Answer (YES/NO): NO